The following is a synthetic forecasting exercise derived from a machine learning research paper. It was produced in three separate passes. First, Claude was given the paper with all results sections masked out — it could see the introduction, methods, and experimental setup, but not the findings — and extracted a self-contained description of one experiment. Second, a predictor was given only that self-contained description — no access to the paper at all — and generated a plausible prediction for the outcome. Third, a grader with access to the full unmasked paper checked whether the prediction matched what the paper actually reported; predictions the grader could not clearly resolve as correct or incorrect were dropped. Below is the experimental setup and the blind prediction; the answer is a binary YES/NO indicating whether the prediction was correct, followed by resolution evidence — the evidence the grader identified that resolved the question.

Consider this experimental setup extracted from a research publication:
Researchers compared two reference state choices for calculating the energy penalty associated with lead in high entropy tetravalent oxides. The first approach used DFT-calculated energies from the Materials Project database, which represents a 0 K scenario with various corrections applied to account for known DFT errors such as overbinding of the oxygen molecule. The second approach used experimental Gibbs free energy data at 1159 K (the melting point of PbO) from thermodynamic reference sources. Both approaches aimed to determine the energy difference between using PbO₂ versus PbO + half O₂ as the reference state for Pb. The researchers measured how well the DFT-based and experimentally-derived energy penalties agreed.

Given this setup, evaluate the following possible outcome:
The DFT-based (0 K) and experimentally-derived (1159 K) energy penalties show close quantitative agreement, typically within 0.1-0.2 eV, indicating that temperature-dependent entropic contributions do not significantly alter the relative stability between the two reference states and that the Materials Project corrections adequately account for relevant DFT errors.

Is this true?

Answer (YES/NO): NO